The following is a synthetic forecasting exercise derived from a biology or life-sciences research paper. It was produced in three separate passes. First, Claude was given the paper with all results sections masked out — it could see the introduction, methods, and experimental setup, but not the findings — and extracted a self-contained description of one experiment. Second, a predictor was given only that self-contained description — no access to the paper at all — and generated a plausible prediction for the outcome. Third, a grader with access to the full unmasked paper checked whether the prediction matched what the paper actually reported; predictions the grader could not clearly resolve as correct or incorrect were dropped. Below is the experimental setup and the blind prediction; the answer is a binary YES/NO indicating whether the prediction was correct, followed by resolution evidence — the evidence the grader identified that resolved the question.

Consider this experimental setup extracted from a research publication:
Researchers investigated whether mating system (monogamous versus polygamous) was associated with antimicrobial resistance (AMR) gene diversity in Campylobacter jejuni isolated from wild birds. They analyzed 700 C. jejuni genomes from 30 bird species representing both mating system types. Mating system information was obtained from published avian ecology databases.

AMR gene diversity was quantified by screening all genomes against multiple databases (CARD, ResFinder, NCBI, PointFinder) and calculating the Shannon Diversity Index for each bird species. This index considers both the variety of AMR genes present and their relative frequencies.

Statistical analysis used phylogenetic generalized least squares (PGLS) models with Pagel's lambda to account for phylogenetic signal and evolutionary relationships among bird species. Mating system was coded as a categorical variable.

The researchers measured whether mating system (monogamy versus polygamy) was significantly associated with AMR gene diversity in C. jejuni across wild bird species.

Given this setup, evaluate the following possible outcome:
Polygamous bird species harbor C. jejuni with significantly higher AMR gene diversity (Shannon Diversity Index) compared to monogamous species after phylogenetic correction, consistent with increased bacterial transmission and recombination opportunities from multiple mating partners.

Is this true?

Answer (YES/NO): NO